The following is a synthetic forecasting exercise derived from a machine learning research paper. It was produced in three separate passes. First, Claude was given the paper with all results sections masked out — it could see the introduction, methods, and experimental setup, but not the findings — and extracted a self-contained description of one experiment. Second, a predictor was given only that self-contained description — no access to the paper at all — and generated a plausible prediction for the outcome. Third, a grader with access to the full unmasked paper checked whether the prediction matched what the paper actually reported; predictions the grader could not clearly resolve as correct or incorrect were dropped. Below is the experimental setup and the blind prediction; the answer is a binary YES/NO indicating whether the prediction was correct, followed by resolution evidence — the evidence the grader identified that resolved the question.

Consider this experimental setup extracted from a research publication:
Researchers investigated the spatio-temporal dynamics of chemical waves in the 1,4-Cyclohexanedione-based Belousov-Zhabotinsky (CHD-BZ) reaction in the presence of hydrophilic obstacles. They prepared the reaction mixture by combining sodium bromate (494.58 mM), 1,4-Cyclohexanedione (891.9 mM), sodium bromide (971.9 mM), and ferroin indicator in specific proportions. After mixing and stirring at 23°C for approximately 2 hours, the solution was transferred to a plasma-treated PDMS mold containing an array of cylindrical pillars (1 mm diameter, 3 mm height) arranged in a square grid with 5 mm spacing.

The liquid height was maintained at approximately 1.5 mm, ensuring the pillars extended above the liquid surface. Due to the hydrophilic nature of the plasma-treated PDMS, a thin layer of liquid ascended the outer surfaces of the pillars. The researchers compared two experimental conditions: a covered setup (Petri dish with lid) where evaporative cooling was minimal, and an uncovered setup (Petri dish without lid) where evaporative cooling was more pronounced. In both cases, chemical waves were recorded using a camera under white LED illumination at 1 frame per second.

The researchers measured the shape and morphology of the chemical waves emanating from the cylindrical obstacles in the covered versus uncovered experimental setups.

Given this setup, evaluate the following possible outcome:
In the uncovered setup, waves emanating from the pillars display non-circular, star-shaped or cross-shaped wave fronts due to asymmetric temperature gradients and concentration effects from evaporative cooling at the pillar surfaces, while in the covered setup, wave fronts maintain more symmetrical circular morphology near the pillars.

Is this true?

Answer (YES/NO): NO